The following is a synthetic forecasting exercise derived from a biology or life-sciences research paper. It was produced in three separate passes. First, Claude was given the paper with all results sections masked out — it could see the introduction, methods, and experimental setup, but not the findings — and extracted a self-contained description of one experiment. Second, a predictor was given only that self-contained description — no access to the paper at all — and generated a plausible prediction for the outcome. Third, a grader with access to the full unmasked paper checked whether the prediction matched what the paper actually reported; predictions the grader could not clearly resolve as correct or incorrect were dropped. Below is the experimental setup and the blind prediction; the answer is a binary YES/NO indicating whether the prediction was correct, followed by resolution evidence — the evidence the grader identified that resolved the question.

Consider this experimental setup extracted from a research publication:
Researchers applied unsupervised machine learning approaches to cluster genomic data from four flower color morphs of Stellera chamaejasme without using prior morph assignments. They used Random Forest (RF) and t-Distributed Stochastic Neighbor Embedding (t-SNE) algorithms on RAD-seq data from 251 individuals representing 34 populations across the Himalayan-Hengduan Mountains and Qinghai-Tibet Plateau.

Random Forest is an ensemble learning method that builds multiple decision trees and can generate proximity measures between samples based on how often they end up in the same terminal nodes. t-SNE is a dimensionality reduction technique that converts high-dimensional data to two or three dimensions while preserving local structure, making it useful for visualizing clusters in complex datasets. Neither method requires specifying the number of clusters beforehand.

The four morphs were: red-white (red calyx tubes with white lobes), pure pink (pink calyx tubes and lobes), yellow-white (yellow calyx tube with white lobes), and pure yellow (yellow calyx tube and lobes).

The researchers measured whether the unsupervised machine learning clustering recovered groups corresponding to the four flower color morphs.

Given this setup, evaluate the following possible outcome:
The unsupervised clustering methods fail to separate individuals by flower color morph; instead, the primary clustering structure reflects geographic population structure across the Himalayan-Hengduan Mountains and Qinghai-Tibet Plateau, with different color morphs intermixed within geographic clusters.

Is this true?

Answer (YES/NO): NO